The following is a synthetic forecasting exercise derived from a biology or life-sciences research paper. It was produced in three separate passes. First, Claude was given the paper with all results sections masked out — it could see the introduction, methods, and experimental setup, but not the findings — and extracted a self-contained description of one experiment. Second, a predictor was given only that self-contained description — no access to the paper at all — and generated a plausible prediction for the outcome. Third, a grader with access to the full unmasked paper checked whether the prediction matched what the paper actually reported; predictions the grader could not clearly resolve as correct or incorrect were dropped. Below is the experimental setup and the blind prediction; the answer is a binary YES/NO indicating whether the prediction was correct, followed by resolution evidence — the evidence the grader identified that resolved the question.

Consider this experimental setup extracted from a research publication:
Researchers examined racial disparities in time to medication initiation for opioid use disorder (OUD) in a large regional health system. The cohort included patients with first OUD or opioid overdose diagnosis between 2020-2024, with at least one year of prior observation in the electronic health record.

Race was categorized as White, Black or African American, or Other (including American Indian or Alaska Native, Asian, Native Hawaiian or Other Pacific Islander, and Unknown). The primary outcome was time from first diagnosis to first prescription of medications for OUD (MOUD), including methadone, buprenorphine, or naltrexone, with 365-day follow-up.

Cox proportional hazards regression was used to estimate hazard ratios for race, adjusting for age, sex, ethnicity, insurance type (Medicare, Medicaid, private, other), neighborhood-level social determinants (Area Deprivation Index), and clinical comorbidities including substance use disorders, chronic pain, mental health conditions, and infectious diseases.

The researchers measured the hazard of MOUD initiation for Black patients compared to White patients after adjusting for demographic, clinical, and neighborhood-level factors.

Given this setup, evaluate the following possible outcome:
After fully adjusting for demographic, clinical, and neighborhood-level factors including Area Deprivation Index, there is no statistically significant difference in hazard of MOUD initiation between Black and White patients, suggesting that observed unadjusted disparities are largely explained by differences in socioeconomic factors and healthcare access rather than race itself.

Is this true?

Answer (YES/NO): NO